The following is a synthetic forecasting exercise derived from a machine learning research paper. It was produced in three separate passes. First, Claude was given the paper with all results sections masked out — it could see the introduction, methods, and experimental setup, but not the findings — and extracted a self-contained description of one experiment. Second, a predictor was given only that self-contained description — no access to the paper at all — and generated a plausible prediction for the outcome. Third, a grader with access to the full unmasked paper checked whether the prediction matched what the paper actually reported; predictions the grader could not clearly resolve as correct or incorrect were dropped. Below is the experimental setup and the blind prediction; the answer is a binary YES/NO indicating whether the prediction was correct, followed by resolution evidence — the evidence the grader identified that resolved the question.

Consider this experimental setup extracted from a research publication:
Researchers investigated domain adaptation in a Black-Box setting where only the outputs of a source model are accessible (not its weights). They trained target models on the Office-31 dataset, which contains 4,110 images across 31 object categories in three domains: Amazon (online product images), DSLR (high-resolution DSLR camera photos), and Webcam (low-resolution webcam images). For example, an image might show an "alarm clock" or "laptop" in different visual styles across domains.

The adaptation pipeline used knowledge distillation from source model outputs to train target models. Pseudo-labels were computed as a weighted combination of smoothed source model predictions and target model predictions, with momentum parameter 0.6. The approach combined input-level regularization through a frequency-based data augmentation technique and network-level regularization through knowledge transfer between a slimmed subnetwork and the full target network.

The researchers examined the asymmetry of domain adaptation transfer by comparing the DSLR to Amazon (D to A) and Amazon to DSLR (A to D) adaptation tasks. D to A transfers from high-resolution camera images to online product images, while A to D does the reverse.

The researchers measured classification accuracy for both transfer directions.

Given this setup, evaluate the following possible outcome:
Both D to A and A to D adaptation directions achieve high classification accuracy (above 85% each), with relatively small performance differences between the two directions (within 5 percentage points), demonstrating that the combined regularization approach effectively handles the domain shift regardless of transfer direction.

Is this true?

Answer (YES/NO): NO